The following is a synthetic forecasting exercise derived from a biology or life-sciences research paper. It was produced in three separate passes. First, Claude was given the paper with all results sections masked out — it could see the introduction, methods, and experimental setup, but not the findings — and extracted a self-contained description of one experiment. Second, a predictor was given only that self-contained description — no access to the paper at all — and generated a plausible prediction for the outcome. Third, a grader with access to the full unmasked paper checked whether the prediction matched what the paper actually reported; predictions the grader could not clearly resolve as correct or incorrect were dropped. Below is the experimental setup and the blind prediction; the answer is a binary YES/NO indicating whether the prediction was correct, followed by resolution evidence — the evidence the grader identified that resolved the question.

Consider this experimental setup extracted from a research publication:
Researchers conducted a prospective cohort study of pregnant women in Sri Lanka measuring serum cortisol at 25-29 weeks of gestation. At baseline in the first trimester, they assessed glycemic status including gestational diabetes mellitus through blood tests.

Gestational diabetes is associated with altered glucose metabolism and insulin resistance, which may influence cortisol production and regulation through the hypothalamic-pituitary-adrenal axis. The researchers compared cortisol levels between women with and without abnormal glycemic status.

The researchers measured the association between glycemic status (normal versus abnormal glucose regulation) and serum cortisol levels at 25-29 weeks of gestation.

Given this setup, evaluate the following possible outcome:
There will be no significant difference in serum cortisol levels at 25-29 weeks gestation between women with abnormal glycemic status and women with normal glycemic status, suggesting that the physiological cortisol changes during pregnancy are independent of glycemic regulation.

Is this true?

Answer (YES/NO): YES